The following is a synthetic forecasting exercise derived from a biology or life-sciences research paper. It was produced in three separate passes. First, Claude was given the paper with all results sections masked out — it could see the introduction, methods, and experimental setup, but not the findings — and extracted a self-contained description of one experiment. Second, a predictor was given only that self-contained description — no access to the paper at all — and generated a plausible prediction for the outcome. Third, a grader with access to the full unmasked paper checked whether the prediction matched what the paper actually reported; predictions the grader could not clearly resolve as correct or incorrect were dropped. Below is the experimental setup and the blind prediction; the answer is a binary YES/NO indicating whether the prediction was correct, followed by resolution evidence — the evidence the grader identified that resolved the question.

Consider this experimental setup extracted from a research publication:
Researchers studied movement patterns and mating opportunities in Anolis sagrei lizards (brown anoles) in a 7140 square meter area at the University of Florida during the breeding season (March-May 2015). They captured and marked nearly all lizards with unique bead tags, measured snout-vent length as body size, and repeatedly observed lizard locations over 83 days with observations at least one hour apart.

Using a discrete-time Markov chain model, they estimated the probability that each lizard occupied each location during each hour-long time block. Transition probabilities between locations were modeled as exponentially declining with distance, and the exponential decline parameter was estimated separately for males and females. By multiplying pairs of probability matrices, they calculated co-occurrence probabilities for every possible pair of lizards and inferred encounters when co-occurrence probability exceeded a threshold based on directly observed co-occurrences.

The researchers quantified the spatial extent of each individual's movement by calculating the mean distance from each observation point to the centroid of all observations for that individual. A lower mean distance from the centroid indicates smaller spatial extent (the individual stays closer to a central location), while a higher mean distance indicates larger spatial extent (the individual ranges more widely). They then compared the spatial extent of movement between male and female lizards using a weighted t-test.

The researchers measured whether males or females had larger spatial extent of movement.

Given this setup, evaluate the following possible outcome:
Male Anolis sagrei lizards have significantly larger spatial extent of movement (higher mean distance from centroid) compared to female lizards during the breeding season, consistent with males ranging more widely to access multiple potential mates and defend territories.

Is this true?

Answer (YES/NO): YES